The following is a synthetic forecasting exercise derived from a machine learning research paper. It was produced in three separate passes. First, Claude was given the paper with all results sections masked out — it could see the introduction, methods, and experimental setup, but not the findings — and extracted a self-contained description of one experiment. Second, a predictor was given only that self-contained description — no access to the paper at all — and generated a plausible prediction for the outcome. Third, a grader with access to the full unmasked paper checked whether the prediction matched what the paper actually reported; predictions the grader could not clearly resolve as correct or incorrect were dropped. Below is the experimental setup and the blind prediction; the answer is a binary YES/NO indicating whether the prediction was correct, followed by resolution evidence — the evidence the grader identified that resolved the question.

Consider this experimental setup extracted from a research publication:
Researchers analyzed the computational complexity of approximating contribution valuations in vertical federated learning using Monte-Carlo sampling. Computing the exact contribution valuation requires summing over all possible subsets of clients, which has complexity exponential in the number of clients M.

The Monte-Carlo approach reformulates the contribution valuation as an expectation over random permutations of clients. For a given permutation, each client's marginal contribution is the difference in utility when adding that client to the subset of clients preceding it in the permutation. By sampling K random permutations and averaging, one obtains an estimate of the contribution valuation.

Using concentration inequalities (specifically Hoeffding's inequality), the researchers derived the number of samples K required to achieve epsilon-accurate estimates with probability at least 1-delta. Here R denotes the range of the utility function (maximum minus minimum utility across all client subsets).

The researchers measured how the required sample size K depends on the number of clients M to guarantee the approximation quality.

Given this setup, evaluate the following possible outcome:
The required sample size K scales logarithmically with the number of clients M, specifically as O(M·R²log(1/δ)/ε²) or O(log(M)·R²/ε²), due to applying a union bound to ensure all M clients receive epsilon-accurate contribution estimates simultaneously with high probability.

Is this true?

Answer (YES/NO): NO